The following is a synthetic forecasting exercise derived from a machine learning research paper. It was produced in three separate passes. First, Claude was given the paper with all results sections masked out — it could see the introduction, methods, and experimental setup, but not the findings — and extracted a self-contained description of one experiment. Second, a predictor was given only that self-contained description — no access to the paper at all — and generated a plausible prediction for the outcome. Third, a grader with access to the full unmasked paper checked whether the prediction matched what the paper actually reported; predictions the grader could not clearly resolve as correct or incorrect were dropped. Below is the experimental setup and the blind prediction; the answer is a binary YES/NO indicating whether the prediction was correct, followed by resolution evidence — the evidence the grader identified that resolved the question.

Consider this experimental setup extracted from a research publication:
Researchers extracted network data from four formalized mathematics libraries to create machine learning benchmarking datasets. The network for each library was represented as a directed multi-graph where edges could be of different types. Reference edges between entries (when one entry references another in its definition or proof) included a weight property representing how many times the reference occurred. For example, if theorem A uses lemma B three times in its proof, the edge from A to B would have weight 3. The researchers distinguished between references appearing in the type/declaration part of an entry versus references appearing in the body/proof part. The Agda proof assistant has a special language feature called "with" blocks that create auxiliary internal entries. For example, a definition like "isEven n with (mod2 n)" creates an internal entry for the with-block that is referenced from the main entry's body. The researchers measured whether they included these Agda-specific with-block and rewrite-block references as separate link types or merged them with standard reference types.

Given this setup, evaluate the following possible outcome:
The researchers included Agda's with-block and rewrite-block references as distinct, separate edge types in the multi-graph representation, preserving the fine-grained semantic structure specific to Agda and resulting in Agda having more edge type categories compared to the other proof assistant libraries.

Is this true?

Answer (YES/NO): YES